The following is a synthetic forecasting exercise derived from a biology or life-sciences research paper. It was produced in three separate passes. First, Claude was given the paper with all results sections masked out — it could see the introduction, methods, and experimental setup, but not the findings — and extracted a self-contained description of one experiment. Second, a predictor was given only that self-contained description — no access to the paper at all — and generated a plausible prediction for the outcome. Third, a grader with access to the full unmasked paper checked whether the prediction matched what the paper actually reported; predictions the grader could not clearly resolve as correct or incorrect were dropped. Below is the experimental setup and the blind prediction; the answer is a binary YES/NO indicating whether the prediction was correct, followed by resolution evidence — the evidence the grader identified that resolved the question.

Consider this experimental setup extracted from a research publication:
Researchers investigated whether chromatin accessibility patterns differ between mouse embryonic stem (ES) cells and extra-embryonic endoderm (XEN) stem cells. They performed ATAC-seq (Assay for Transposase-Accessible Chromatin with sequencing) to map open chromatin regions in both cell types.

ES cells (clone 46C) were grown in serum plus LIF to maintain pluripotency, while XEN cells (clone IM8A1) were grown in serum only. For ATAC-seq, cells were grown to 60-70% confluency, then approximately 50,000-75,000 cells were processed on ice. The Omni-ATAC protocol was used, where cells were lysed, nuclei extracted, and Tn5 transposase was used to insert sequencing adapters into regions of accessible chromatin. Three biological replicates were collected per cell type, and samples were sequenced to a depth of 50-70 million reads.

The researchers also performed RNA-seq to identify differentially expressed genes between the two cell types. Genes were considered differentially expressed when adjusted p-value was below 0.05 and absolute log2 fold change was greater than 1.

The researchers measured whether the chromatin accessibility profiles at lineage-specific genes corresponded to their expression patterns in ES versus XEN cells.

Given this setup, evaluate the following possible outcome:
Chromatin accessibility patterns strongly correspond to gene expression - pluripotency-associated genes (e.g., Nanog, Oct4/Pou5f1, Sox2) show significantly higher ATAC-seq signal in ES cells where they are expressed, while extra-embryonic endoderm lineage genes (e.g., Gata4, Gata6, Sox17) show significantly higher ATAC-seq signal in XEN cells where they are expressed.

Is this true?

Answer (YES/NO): YES